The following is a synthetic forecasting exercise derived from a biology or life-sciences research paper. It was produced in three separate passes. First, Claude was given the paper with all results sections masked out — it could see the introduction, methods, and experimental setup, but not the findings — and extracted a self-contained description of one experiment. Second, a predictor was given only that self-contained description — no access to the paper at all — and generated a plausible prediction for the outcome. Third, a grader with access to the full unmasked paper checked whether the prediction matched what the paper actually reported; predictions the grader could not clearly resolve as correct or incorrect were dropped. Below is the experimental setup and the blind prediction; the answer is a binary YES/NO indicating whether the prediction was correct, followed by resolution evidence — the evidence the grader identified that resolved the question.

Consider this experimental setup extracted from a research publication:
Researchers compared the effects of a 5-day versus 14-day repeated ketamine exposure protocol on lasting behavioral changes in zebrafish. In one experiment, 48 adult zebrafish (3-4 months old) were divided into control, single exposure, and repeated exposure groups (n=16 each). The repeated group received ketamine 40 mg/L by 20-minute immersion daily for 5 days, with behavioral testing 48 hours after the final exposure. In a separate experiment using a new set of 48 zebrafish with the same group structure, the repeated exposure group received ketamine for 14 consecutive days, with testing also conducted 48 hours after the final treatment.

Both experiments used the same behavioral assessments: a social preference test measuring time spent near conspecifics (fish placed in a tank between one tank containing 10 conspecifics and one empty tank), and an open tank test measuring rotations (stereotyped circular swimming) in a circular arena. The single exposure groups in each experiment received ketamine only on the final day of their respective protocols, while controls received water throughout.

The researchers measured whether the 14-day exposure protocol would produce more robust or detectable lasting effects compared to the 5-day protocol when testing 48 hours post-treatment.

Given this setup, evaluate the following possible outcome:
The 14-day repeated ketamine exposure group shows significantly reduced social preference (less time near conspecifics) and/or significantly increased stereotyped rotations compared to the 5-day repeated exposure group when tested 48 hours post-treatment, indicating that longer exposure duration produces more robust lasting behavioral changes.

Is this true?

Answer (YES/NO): NO